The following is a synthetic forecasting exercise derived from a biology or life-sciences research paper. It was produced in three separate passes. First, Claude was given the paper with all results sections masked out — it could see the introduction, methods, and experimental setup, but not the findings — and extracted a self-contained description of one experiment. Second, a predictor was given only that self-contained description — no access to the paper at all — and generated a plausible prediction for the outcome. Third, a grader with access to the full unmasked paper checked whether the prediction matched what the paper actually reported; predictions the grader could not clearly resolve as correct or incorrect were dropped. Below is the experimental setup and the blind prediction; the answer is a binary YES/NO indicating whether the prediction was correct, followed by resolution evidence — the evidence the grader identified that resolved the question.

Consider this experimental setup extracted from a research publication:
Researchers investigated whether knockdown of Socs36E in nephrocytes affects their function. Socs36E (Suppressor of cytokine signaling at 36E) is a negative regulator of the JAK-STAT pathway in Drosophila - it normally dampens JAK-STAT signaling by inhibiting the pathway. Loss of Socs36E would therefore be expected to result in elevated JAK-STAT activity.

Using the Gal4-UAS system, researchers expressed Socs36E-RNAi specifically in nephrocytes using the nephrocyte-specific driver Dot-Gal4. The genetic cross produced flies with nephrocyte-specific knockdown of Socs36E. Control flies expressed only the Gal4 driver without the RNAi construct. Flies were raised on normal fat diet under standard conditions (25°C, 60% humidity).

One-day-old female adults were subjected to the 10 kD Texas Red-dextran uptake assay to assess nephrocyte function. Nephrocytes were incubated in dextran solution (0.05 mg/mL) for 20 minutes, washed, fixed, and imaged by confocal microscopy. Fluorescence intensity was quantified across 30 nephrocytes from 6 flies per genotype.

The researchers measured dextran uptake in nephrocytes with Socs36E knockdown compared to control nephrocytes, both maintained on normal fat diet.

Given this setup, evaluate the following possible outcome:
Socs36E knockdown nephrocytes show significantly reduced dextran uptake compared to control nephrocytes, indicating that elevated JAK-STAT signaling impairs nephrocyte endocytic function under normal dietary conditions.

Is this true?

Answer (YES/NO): YES